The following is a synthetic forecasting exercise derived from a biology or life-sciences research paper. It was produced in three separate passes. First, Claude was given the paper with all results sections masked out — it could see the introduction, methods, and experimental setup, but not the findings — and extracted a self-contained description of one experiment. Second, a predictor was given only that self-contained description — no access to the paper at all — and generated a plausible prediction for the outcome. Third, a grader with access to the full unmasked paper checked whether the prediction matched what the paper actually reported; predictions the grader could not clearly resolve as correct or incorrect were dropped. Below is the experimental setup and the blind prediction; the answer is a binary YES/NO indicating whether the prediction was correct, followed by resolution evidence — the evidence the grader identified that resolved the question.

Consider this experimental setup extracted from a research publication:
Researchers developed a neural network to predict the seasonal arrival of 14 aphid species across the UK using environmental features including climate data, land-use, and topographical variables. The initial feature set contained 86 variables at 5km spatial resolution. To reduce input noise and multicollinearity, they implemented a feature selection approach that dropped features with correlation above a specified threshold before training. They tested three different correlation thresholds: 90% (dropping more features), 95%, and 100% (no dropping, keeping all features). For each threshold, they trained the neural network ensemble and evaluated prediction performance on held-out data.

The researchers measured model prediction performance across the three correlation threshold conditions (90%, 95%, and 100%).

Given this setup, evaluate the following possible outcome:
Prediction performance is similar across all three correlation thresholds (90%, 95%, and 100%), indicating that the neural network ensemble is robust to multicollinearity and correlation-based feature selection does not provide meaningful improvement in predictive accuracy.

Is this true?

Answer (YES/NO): NO